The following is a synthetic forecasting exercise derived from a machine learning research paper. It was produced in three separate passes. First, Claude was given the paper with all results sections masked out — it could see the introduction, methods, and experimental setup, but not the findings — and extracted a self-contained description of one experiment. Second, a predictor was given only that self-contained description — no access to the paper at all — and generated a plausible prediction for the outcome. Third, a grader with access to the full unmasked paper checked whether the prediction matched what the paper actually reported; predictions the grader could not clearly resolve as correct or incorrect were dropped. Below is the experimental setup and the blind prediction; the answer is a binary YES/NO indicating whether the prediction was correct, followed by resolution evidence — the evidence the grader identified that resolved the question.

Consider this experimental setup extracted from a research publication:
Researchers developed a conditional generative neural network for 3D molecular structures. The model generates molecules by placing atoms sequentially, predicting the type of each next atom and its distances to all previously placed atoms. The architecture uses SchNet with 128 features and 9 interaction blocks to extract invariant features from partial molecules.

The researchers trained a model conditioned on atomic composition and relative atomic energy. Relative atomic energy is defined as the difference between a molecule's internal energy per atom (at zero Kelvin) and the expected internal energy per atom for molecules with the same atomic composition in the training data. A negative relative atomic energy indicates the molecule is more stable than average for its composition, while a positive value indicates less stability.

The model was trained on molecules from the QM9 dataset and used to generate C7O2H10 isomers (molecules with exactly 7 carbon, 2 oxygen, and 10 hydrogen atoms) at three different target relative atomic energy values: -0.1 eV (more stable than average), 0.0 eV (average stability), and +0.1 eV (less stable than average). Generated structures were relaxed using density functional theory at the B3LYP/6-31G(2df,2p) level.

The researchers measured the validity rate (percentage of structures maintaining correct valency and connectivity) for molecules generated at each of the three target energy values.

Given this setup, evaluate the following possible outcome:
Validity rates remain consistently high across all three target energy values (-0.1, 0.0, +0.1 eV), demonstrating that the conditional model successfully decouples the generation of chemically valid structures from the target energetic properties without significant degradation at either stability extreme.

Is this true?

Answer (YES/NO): YES